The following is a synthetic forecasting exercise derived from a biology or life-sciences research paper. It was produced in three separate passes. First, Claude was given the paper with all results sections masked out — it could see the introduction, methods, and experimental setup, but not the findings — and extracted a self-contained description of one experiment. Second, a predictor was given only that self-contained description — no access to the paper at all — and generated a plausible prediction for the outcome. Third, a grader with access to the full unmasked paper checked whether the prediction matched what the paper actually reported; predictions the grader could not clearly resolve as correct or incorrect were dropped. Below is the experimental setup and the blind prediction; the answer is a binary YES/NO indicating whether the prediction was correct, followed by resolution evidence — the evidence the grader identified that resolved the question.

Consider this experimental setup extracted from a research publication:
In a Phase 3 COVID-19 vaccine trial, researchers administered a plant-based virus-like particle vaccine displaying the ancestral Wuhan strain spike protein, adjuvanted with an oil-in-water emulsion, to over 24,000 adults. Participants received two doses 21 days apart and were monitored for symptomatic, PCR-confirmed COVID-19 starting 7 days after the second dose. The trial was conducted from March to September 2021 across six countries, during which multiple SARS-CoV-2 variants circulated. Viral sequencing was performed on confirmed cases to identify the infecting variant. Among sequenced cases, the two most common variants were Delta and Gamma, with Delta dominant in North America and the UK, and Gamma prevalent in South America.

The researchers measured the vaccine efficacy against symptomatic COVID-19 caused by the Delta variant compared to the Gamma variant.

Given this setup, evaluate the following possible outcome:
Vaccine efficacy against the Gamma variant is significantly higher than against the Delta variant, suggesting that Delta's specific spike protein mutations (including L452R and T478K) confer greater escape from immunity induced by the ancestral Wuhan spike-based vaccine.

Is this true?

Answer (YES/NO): NO